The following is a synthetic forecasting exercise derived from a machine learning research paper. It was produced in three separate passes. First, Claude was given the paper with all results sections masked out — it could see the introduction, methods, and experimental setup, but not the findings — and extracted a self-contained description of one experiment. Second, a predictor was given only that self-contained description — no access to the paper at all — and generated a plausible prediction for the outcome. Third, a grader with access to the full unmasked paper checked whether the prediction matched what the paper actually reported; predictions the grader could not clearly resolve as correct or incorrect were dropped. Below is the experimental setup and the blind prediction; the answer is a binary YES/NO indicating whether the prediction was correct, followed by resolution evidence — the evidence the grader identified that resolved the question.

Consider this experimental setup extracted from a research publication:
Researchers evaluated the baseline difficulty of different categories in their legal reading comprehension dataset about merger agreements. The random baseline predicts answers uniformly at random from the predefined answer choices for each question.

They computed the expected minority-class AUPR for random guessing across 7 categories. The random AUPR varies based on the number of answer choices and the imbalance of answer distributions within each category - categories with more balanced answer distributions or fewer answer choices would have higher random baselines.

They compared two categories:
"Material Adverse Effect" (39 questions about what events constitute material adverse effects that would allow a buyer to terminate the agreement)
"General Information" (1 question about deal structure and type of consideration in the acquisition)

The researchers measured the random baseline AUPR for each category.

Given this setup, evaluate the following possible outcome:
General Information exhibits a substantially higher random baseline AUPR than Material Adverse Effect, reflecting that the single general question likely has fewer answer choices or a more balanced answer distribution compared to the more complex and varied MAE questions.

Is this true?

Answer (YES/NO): YES